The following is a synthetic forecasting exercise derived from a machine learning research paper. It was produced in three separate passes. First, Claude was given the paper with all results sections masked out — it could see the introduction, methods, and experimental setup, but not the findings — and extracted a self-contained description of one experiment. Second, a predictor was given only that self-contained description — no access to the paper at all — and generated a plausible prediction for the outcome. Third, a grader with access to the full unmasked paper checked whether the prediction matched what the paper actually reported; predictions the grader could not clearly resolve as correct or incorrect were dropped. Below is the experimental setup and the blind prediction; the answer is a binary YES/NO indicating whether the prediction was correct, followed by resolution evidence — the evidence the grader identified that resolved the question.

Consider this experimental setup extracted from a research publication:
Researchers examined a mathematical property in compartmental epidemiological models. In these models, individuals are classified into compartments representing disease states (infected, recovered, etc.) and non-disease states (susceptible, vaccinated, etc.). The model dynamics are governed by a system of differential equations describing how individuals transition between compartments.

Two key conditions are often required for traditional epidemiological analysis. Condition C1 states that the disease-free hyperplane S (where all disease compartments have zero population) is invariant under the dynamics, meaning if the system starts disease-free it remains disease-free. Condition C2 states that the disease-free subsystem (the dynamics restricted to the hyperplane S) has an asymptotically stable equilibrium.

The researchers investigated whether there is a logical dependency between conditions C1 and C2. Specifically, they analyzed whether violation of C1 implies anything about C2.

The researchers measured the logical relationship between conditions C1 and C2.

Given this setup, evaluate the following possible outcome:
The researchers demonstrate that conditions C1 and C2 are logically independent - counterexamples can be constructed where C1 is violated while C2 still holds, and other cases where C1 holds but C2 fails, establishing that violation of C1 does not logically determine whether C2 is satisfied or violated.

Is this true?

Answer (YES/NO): NO